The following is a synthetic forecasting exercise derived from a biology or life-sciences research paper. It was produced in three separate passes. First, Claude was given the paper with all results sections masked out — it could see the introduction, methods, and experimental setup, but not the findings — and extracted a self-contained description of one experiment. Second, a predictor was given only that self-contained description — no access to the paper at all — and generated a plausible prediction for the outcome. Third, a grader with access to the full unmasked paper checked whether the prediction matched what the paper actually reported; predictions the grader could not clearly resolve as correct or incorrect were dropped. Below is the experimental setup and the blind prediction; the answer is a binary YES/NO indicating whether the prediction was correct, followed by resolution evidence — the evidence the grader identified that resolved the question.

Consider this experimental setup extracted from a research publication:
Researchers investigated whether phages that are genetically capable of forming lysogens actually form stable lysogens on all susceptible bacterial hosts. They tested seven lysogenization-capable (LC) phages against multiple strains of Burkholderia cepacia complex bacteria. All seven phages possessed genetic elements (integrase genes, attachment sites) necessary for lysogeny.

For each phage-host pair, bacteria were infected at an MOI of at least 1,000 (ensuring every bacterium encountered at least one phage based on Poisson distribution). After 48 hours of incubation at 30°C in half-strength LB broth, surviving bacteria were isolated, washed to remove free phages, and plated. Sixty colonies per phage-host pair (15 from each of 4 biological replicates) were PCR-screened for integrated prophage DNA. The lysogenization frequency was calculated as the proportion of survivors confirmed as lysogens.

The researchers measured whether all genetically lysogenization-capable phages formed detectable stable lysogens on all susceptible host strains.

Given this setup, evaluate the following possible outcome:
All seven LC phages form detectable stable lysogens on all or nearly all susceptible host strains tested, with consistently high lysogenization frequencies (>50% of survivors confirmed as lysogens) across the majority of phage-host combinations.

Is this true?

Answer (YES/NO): NO